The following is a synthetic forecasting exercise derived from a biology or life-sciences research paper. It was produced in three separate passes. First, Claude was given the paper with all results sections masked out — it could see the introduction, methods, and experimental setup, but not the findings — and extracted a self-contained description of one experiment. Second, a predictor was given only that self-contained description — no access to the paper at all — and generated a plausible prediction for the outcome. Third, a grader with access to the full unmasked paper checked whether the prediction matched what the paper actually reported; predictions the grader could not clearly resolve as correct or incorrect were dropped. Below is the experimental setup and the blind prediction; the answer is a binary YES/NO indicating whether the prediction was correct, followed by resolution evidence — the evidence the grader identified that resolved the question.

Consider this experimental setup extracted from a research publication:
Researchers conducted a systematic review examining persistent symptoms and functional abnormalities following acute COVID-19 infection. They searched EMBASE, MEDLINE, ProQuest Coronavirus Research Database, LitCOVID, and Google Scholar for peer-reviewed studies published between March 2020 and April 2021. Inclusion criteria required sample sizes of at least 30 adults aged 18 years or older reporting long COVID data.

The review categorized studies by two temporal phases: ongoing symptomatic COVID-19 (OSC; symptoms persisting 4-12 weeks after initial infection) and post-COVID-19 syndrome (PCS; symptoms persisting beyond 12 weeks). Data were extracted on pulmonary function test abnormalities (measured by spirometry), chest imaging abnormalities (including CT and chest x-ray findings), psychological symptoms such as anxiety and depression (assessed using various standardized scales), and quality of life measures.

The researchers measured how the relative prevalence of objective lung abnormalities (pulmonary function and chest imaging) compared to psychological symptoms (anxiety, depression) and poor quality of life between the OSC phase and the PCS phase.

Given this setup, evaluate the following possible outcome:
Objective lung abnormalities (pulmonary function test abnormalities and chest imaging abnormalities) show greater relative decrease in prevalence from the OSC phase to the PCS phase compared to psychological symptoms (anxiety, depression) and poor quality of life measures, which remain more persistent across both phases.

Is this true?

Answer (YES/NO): YES